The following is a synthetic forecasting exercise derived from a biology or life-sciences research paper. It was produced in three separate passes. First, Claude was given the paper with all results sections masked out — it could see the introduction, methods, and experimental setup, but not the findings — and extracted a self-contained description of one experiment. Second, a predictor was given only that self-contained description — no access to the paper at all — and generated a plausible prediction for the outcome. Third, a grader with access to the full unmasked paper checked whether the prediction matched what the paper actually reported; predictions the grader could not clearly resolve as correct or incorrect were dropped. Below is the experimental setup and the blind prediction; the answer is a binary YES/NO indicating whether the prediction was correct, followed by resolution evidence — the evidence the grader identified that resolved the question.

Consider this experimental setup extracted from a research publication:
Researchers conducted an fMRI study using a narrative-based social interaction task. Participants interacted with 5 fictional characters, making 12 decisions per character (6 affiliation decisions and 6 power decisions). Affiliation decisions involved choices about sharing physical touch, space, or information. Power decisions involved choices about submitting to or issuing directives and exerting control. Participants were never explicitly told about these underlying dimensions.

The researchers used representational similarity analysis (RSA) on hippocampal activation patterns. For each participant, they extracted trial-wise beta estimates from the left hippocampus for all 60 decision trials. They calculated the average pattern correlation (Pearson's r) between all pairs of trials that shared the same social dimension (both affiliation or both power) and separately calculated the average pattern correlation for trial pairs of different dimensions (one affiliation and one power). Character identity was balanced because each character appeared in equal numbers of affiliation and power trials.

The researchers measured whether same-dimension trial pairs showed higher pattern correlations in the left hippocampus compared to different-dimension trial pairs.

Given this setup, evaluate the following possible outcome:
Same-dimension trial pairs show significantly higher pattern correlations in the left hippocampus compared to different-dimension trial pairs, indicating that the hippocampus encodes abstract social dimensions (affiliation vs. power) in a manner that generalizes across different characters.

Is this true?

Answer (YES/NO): YES